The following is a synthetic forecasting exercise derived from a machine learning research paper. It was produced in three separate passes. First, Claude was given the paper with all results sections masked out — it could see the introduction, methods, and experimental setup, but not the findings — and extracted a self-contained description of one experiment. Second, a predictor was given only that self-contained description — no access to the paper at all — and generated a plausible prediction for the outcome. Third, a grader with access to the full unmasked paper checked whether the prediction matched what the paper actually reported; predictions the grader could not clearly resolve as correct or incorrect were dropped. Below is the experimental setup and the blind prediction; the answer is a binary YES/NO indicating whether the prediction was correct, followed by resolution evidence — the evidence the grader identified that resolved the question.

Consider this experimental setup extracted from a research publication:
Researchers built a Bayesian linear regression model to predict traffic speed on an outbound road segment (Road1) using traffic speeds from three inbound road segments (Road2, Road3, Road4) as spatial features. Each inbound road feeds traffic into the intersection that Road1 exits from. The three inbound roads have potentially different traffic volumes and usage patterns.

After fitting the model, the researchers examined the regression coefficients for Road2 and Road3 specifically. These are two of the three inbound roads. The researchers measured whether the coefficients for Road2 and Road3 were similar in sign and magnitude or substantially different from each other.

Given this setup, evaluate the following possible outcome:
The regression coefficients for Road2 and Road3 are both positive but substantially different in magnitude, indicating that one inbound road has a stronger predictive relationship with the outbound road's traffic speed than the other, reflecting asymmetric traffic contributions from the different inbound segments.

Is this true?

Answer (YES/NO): NO